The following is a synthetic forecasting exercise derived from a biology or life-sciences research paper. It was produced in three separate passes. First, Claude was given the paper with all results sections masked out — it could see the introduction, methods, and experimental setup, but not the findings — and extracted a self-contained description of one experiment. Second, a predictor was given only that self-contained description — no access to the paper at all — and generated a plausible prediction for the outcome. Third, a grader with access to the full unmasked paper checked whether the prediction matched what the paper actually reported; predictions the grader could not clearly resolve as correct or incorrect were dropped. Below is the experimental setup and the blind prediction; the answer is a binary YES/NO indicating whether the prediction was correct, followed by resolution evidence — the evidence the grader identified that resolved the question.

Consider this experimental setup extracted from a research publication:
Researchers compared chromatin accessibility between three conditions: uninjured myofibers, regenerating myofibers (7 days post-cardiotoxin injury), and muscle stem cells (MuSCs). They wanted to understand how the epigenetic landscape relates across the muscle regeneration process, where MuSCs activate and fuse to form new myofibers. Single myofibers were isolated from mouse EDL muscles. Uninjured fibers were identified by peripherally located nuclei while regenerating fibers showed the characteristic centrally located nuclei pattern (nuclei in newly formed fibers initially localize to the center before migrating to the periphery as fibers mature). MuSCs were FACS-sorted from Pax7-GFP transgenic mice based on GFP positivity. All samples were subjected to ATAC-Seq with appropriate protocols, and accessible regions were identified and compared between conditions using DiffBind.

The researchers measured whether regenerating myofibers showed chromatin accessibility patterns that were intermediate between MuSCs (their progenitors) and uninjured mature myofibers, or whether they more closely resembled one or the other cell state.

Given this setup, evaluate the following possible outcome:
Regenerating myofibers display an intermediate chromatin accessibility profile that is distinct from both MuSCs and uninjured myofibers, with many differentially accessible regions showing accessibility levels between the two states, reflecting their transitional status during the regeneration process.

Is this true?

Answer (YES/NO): NO